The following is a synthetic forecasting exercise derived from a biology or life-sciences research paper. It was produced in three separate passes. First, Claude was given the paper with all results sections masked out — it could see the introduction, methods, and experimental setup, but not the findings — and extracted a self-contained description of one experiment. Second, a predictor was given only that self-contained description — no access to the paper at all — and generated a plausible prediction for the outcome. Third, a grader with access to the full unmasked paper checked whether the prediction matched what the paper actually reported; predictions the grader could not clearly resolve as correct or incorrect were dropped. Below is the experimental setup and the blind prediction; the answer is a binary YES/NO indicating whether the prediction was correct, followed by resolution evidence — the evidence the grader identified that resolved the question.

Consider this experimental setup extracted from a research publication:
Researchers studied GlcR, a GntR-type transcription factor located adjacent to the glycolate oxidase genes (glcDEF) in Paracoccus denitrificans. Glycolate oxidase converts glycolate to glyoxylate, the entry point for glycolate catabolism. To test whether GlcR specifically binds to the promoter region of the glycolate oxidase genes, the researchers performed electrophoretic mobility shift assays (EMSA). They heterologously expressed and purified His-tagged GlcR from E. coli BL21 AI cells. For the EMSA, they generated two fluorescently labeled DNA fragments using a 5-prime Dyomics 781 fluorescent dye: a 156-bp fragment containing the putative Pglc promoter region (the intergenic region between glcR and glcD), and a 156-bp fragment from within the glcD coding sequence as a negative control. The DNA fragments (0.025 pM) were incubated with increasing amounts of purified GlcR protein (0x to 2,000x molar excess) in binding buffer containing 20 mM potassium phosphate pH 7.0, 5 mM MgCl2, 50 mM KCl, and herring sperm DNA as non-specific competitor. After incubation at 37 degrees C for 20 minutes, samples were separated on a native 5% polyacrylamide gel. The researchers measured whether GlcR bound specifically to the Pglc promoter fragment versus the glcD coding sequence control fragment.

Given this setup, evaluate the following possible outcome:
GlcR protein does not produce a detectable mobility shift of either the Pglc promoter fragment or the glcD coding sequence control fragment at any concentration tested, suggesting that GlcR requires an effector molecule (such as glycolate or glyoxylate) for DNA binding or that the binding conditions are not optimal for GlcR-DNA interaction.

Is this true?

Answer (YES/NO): NO